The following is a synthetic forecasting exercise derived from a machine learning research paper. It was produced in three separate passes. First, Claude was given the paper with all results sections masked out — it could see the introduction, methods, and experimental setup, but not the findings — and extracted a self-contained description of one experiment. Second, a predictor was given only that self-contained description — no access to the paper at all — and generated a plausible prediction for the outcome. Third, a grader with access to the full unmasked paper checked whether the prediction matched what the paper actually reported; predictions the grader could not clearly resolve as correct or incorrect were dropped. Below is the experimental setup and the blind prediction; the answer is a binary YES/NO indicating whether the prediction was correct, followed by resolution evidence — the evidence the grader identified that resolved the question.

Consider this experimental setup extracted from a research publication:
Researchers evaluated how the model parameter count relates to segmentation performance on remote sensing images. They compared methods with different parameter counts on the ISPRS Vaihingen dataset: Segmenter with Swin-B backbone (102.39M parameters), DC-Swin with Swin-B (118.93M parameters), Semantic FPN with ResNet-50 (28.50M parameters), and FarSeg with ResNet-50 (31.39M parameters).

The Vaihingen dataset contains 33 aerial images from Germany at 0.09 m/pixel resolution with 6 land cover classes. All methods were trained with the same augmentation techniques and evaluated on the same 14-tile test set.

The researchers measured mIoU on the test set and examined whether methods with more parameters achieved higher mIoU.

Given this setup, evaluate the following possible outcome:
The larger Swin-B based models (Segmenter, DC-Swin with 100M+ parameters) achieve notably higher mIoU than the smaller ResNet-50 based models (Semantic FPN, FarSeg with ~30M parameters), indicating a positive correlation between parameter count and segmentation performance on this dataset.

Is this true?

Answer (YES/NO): NO